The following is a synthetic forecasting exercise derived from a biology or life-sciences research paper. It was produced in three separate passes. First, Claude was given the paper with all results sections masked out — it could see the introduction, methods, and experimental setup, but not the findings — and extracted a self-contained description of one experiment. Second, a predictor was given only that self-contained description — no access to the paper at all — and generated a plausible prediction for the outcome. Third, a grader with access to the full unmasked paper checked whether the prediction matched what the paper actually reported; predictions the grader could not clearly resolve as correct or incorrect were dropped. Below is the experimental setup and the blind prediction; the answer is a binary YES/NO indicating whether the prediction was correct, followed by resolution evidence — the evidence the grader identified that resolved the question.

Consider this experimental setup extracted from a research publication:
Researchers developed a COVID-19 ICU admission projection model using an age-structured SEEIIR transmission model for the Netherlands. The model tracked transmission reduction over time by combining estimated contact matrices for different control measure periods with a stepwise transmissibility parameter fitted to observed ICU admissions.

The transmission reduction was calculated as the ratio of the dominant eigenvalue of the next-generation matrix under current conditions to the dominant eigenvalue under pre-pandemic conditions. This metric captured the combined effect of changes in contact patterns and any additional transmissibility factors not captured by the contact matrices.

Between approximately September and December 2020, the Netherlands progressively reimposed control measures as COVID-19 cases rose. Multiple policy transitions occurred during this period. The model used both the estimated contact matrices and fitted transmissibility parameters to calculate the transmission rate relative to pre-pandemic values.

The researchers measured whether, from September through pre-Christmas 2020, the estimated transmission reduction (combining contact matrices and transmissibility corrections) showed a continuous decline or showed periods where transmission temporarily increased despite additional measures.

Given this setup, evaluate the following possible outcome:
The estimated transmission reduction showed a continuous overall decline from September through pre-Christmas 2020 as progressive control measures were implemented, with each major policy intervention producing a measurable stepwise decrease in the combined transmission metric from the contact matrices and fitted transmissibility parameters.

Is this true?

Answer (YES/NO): NO